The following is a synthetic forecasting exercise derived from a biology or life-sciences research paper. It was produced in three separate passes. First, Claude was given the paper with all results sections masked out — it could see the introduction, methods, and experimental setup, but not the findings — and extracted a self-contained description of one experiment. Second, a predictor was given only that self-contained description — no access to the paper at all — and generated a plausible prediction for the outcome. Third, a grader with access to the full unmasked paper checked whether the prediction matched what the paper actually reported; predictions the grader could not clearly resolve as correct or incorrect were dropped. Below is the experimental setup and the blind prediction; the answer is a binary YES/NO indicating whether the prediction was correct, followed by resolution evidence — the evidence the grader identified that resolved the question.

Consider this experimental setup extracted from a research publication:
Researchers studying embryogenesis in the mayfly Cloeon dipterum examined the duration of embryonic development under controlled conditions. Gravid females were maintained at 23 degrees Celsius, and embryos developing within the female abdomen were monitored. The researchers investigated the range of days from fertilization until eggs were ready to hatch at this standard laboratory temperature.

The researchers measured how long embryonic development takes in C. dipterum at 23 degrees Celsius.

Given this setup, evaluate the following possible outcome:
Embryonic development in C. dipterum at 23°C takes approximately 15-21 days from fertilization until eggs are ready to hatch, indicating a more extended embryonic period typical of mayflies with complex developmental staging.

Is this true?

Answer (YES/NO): NO